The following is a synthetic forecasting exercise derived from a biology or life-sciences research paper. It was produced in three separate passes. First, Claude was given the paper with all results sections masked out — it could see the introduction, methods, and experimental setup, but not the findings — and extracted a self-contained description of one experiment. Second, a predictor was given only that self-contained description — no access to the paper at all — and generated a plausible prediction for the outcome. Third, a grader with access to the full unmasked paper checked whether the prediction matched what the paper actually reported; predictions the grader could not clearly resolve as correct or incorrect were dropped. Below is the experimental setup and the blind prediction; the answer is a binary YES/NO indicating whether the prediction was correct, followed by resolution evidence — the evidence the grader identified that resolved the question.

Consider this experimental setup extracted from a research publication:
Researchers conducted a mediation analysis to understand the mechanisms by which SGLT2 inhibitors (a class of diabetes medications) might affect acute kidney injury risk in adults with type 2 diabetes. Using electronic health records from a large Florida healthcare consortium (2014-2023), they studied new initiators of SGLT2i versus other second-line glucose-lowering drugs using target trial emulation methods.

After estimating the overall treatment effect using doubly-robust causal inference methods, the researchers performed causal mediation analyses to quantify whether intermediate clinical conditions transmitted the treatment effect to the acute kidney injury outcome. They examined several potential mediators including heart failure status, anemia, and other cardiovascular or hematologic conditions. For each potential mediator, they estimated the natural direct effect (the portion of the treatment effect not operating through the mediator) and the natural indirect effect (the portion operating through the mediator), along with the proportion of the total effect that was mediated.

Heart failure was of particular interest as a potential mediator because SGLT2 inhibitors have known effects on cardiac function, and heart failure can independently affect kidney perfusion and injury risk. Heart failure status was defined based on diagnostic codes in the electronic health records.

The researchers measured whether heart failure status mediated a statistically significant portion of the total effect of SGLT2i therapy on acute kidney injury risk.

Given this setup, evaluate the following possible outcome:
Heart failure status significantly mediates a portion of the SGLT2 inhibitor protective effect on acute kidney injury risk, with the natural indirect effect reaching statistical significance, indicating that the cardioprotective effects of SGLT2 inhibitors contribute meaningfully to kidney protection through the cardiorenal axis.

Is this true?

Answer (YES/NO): YES